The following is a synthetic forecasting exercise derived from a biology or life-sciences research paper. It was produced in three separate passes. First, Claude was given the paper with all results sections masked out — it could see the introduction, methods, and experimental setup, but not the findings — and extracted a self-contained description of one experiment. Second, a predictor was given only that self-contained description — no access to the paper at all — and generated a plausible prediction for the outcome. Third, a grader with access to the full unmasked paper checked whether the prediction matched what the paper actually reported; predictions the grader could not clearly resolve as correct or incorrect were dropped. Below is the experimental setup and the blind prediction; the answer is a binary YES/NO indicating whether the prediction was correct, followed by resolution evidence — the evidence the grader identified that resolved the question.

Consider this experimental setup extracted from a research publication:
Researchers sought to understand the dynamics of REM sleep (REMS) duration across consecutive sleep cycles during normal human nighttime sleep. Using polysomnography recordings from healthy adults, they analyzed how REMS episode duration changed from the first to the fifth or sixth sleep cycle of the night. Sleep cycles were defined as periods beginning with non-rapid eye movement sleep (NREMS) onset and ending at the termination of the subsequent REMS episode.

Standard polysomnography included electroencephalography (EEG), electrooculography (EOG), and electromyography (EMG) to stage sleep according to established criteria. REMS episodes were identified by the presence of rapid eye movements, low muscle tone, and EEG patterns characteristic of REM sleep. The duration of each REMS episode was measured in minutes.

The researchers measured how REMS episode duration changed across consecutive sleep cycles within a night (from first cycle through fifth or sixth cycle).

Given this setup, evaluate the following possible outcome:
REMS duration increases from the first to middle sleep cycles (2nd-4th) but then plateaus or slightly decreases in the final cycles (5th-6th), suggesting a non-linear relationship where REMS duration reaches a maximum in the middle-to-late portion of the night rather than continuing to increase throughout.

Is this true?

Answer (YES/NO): YES